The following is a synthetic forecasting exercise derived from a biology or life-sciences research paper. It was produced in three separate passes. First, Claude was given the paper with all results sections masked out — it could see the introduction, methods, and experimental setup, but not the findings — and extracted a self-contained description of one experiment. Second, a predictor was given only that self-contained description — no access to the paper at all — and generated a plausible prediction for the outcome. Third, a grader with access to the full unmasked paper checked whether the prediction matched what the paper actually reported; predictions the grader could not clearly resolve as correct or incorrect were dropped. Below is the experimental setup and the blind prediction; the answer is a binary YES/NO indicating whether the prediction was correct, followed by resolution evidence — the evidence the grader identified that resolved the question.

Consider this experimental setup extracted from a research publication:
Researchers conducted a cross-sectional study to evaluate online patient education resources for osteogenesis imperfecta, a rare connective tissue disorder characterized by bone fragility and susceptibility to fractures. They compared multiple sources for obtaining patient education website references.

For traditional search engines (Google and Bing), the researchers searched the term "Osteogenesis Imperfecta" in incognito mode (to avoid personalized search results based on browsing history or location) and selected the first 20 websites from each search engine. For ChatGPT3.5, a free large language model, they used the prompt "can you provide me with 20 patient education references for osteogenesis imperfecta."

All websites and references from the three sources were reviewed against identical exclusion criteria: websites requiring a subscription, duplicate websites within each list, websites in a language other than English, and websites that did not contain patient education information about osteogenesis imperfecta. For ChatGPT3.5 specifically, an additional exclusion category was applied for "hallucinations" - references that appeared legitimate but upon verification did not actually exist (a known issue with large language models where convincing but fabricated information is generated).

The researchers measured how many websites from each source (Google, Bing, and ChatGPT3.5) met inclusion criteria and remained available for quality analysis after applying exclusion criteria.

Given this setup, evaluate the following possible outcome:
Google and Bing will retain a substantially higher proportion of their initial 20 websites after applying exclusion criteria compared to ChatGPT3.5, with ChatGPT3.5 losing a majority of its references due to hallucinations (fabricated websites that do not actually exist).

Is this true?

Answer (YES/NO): YES